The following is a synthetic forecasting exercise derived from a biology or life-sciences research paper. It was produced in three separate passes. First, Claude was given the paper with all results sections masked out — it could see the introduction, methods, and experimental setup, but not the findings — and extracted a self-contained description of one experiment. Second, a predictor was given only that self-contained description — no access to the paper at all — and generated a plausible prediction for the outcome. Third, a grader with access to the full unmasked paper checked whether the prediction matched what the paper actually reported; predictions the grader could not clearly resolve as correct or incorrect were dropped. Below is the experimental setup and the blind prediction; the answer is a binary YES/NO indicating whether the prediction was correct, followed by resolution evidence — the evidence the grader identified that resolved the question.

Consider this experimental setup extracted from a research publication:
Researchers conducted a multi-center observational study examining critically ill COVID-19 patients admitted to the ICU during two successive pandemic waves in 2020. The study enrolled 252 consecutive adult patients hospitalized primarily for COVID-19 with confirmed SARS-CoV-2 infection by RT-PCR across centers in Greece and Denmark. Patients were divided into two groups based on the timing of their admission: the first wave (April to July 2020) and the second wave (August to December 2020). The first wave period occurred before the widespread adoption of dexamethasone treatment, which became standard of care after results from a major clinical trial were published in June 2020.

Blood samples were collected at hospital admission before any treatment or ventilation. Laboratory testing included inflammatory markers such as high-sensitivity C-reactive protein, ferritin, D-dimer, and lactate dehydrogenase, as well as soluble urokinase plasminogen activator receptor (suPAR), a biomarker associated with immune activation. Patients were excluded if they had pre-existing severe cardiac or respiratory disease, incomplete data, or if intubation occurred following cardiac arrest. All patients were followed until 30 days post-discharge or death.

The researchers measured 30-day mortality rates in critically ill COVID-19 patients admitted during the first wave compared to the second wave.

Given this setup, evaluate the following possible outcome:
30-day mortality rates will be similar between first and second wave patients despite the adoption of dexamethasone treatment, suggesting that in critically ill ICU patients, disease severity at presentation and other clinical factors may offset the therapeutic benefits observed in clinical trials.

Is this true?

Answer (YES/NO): NO